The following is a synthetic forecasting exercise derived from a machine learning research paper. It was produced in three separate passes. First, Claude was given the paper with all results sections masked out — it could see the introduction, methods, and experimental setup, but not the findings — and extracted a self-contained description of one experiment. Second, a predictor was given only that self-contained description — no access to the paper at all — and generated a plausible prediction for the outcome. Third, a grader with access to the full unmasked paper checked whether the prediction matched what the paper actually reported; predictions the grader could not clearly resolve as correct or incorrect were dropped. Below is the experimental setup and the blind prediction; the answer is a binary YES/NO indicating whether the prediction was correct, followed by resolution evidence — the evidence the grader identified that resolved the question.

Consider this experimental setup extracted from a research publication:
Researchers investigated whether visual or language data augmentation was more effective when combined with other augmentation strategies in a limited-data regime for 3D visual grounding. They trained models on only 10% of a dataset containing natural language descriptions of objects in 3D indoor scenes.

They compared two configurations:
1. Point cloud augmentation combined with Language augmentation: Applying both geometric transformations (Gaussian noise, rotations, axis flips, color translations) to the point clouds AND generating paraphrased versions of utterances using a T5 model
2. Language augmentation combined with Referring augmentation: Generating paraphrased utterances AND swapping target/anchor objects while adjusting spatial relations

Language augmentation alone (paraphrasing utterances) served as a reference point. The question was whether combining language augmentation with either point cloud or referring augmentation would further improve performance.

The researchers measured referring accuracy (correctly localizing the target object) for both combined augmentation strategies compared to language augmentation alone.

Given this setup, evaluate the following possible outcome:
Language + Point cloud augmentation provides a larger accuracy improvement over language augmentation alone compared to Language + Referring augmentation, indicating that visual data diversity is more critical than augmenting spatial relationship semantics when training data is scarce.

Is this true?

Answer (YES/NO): NO